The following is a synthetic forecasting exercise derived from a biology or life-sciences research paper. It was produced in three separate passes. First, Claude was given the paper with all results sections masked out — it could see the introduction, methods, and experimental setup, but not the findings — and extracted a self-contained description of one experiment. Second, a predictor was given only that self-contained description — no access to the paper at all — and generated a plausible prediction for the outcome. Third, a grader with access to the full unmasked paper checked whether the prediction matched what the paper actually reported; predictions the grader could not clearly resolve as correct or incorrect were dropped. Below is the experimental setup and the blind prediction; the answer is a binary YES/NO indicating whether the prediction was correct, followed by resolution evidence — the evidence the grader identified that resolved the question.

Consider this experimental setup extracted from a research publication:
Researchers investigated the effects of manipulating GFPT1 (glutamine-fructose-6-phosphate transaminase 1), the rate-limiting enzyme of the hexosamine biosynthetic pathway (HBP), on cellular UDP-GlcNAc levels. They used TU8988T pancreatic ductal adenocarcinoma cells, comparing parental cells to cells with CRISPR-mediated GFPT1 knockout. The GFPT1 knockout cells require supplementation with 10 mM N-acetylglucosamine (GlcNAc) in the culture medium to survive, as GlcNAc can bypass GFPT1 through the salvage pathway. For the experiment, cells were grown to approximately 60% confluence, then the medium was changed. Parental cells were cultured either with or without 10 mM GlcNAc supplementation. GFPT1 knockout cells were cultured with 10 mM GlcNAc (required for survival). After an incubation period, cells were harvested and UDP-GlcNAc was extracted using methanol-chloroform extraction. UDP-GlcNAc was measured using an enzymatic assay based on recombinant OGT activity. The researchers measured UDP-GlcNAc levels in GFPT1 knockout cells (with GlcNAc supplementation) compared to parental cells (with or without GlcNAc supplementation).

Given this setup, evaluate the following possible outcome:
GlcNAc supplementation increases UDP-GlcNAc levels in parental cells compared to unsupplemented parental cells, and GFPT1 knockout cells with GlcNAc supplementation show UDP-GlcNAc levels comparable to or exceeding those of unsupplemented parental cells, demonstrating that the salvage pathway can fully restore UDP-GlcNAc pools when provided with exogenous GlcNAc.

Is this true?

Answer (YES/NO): YES